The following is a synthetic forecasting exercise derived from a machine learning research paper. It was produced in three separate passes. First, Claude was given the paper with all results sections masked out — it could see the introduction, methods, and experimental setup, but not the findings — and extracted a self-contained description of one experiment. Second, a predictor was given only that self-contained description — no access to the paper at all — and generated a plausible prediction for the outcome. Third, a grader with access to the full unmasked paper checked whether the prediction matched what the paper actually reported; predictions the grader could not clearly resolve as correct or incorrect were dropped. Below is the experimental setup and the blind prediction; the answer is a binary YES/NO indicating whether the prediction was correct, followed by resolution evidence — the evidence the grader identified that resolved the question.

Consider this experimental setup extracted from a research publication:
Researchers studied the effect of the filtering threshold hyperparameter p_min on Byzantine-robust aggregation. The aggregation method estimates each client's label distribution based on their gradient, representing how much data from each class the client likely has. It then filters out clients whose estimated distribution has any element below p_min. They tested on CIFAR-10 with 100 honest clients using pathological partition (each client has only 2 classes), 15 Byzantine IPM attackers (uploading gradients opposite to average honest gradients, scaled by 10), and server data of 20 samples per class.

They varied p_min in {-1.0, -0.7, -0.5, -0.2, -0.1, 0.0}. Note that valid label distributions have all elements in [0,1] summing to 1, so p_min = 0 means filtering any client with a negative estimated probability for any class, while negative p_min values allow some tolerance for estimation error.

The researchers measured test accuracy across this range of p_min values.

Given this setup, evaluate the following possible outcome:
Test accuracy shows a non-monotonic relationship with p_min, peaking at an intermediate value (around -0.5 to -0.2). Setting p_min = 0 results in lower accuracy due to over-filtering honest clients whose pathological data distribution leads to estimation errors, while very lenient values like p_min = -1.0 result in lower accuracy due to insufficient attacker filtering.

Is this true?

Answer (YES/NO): NO